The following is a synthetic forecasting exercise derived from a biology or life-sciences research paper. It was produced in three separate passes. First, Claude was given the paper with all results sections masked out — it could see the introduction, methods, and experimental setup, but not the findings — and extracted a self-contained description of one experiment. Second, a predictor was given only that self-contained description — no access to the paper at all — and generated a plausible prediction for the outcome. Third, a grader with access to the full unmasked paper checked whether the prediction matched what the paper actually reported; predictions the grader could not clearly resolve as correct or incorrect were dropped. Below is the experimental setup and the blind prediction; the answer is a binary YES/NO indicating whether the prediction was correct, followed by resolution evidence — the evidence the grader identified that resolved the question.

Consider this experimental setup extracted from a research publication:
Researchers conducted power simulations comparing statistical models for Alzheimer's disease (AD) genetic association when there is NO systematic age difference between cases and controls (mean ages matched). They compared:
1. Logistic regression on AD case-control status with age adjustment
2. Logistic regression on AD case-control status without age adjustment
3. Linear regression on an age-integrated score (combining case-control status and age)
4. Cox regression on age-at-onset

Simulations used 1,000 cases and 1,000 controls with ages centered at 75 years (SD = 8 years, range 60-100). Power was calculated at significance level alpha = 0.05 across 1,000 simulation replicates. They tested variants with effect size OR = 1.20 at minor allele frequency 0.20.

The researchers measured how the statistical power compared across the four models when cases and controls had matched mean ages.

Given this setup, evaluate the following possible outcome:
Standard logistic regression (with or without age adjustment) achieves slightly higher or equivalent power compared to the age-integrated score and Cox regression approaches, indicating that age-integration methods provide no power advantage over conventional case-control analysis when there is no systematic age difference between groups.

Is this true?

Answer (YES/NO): NO